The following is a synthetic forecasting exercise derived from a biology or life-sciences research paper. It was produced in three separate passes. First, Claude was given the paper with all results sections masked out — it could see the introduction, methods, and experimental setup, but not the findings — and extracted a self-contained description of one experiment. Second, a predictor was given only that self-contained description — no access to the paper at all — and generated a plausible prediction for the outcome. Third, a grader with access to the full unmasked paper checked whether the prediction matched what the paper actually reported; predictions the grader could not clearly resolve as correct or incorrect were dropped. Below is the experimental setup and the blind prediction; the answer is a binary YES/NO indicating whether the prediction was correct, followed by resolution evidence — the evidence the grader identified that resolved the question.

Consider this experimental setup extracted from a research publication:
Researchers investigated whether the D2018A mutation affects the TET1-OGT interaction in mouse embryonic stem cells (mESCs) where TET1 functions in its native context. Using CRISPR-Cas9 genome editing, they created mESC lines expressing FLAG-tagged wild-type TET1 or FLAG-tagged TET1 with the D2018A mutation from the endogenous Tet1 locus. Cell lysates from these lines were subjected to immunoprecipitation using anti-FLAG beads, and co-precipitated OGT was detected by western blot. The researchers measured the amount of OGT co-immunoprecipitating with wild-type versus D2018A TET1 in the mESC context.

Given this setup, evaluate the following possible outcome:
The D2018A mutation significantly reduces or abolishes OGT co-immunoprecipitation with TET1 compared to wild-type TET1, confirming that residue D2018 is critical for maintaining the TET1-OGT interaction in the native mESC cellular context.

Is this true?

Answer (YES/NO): NO